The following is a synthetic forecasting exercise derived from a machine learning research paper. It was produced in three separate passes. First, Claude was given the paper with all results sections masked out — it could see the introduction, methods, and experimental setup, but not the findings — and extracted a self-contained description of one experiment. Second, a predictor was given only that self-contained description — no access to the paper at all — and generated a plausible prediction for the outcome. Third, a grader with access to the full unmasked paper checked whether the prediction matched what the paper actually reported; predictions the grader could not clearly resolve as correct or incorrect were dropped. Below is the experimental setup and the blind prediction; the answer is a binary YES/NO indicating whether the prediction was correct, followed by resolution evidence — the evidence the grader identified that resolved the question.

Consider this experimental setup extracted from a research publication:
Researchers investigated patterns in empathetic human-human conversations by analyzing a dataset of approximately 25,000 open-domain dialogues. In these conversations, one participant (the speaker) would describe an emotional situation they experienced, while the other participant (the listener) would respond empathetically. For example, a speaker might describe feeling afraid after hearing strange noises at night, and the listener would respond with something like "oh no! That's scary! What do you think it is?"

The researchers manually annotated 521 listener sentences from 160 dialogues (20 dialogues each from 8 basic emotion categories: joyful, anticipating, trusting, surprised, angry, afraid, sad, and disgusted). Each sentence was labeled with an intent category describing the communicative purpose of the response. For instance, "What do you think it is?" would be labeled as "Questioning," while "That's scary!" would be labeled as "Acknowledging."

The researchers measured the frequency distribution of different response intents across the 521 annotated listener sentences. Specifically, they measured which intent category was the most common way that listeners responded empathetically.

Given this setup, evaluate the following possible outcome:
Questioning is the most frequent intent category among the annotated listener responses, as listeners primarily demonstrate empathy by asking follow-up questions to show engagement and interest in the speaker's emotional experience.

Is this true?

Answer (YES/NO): YES